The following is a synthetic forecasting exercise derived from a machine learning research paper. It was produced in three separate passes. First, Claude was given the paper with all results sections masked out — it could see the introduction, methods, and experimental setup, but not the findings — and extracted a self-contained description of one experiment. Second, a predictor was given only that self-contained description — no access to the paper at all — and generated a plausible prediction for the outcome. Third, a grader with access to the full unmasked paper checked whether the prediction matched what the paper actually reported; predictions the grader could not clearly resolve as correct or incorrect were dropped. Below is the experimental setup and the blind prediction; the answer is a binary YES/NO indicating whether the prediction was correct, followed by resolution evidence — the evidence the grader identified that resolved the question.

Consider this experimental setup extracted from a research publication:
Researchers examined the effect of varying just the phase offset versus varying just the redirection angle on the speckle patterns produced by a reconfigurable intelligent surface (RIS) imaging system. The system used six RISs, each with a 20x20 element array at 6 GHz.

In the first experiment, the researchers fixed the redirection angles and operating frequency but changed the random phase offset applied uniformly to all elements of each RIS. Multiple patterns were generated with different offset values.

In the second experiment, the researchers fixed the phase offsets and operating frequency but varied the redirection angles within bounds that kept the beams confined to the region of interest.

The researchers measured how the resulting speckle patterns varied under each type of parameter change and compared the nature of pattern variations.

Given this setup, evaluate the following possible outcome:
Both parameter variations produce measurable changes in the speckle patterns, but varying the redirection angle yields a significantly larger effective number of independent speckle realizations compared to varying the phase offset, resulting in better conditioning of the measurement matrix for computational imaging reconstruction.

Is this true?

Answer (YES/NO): YES